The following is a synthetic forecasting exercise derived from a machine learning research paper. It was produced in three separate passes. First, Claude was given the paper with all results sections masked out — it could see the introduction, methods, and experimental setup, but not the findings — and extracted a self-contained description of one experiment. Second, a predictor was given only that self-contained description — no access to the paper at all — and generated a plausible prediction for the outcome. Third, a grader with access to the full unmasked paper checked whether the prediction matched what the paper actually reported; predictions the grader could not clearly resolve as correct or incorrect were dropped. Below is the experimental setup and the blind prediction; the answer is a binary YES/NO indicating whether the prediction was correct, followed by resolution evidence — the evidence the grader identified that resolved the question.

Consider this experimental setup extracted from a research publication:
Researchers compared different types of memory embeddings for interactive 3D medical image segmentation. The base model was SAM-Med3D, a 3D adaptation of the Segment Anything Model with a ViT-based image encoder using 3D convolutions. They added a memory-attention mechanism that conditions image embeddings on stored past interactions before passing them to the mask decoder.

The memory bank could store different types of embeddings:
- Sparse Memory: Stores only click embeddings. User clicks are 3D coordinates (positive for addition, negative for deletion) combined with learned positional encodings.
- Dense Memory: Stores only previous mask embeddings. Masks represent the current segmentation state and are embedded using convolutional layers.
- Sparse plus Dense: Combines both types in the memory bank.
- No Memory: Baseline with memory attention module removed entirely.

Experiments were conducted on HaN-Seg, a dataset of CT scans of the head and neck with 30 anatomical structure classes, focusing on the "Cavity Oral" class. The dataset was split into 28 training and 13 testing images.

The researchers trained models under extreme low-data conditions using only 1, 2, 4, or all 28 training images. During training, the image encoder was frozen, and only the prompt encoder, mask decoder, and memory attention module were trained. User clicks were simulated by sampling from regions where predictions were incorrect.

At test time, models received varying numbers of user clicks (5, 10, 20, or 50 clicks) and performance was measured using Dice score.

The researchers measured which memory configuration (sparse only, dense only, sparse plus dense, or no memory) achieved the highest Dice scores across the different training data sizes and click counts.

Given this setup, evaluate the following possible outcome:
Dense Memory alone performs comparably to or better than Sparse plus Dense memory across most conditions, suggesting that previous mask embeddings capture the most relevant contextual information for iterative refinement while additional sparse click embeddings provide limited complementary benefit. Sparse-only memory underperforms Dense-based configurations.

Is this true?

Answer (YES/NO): NO